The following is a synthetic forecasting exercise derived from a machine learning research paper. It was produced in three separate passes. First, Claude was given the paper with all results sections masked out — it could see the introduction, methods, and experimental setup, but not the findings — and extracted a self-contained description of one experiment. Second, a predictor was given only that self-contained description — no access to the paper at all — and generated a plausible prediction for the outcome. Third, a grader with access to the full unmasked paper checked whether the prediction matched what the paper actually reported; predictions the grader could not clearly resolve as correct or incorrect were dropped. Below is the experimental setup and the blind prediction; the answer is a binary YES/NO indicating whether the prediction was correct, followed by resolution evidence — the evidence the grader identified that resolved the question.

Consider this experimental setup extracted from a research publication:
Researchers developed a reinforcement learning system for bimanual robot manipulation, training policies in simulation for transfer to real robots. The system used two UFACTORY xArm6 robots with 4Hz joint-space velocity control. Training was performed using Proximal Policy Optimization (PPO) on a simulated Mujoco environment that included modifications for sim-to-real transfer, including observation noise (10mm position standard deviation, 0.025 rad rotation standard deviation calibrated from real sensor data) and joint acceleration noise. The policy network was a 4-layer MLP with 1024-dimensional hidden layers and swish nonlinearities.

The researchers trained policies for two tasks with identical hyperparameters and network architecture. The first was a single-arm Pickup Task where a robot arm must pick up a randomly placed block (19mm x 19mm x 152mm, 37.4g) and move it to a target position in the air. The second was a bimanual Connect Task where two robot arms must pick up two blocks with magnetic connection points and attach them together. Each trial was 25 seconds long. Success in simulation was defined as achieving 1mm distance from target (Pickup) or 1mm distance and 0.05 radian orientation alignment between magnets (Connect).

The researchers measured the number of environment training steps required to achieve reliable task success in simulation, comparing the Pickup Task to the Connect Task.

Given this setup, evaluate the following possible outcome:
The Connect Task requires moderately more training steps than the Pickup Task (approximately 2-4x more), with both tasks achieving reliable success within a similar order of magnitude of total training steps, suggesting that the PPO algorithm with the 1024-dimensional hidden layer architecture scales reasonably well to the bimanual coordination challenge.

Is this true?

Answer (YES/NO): NO